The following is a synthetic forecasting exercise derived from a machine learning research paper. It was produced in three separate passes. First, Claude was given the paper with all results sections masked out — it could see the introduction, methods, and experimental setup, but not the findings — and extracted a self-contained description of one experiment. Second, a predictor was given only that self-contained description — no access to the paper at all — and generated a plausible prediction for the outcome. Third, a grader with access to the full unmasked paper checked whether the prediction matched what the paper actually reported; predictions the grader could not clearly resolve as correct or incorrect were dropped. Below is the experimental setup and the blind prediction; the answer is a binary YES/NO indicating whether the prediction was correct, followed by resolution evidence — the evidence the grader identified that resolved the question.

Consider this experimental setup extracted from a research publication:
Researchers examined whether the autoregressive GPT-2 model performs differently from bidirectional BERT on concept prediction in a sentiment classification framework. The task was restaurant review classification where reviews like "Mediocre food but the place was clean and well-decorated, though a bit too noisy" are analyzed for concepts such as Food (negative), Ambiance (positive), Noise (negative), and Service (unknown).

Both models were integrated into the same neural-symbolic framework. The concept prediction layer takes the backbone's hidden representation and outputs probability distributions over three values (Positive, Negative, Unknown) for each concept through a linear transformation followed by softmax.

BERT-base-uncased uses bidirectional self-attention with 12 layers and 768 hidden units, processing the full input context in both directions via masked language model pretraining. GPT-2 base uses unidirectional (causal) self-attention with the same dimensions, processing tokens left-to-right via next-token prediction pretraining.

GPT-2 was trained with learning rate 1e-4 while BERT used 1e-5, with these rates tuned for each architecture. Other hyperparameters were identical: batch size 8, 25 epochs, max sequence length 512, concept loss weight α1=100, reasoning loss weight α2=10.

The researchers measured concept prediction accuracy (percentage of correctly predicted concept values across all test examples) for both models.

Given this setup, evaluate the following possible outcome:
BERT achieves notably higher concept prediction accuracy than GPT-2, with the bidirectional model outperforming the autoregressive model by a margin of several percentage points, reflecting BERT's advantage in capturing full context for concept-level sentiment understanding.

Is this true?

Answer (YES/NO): NO